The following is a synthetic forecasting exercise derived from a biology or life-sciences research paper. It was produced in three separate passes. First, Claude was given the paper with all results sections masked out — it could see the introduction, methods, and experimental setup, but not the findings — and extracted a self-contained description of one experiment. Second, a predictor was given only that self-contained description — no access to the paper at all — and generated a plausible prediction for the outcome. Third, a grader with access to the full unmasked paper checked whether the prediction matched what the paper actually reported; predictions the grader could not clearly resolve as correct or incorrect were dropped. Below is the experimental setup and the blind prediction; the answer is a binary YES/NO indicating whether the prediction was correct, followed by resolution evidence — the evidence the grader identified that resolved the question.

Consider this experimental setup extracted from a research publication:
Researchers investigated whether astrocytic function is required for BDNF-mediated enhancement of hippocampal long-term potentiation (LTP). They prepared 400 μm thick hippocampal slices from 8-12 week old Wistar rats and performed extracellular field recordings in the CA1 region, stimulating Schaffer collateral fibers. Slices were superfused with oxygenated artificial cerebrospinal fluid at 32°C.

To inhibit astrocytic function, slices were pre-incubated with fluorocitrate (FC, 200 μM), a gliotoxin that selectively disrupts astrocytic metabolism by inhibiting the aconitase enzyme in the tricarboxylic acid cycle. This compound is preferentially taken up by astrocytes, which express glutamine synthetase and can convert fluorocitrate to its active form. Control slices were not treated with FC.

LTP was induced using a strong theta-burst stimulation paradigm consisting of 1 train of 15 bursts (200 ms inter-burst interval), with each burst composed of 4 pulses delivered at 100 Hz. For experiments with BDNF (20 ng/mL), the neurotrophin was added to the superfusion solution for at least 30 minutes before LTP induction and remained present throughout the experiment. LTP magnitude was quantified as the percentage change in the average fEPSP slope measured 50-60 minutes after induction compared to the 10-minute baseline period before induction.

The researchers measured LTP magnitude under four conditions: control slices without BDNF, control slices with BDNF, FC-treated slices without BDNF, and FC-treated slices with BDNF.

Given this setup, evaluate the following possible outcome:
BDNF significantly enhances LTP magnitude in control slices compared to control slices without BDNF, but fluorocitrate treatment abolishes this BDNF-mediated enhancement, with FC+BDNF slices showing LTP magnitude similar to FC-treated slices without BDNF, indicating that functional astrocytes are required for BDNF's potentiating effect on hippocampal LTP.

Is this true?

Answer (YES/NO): NO